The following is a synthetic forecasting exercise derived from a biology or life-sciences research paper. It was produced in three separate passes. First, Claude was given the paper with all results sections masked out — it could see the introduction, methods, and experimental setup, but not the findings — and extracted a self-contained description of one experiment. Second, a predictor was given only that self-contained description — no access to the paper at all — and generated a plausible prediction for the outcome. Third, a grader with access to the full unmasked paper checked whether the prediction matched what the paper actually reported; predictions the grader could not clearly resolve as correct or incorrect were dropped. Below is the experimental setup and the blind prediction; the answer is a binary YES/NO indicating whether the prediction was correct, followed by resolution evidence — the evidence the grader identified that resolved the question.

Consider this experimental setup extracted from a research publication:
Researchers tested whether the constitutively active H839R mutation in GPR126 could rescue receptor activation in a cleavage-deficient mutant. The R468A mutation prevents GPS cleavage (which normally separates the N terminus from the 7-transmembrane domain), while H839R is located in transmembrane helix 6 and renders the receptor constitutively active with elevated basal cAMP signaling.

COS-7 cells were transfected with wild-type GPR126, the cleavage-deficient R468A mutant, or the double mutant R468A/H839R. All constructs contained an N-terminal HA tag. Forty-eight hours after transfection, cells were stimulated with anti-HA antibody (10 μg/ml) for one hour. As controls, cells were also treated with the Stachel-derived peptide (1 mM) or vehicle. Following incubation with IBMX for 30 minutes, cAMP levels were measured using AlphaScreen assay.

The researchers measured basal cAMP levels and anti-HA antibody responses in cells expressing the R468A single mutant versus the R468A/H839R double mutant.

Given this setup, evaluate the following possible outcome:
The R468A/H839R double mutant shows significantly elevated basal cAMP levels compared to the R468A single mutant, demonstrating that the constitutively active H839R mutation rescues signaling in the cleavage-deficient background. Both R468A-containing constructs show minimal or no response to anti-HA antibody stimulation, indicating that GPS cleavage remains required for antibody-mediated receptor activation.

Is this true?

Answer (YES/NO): NO